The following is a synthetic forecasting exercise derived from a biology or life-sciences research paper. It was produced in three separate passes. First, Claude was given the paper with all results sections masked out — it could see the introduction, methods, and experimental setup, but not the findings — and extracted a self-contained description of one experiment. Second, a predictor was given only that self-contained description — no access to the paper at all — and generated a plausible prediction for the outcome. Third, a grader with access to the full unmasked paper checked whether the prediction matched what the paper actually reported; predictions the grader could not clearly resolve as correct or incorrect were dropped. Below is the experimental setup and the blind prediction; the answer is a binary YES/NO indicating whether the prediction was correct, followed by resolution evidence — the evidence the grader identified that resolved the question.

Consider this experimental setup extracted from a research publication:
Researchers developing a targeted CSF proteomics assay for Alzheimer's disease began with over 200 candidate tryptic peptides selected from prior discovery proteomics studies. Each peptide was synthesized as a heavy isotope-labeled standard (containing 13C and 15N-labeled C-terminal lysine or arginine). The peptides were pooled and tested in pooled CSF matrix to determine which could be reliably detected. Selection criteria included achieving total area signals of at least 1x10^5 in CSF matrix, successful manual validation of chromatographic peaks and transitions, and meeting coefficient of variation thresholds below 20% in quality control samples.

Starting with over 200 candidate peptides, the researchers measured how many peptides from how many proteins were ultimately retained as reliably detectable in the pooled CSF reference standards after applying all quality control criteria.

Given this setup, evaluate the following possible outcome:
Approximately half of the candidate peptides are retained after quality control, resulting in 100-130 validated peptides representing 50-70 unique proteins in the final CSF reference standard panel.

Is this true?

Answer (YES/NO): NO